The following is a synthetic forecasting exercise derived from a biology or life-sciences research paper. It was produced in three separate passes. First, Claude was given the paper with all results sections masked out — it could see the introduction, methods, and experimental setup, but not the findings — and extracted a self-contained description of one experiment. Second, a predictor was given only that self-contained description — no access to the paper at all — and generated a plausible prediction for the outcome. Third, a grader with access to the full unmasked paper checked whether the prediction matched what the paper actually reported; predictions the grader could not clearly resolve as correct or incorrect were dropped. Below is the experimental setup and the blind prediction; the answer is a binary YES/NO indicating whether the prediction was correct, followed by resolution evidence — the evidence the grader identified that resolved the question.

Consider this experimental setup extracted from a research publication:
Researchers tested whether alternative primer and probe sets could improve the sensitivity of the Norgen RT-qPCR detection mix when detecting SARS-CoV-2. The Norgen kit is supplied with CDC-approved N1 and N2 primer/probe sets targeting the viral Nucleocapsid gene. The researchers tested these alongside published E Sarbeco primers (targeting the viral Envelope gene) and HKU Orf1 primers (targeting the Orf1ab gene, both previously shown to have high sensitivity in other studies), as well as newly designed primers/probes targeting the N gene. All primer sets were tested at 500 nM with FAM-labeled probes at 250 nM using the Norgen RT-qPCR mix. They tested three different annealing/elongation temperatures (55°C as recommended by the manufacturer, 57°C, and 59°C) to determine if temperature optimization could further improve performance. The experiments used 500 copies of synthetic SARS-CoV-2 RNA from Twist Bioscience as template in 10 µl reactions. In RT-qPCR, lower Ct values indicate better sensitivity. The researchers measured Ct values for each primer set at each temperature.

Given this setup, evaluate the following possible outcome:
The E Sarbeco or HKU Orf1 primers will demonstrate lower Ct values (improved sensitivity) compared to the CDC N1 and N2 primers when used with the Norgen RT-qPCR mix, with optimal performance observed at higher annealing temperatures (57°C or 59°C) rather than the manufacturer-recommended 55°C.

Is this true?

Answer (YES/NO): YES